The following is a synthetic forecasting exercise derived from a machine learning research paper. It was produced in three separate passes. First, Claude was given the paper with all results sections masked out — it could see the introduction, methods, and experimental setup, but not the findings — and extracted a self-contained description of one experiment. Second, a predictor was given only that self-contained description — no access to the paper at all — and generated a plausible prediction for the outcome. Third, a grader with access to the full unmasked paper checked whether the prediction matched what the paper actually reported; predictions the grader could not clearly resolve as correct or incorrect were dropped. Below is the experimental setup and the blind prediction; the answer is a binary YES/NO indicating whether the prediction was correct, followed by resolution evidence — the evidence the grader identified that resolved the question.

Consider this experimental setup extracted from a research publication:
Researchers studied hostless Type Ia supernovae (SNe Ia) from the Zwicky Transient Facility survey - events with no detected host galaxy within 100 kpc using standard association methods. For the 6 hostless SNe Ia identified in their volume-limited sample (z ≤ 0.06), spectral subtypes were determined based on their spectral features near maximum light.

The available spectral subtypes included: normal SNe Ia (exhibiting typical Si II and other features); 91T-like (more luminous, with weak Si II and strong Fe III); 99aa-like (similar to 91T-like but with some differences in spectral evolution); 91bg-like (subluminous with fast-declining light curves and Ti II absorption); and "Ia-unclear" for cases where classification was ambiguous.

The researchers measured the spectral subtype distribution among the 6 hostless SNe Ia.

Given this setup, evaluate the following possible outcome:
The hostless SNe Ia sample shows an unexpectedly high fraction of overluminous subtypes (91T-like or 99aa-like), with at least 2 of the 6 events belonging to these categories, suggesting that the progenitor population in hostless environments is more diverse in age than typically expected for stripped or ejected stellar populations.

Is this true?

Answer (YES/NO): NO